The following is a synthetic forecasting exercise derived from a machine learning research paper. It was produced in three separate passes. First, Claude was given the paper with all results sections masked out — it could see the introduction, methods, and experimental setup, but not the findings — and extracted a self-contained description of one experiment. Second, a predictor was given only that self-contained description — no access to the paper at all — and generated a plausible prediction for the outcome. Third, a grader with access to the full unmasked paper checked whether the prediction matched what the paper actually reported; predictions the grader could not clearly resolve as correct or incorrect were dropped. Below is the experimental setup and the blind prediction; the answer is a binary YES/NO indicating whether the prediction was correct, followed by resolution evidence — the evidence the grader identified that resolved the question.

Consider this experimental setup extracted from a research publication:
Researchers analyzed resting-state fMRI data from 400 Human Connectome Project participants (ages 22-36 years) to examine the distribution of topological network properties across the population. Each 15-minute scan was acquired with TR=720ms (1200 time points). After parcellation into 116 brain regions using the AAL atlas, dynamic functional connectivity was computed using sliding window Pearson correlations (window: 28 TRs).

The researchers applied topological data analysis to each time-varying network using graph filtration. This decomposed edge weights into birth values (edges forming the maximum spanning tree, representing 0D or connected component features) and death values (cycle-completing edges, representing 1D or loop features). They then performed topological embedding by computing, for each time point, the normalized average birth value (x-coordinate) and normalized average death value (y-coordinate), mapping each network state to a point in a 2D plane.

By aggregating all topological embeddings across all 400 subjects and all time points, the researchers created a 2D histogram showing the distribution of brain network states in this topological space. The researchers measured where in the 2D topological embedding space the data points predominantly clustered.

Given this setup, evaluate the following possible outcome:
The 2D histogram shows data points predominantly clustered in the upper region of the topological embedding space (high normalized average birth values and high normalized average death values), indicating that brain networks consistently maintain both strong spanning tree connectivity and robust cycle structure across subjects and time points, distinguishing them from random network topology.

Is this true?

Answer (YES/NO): NO